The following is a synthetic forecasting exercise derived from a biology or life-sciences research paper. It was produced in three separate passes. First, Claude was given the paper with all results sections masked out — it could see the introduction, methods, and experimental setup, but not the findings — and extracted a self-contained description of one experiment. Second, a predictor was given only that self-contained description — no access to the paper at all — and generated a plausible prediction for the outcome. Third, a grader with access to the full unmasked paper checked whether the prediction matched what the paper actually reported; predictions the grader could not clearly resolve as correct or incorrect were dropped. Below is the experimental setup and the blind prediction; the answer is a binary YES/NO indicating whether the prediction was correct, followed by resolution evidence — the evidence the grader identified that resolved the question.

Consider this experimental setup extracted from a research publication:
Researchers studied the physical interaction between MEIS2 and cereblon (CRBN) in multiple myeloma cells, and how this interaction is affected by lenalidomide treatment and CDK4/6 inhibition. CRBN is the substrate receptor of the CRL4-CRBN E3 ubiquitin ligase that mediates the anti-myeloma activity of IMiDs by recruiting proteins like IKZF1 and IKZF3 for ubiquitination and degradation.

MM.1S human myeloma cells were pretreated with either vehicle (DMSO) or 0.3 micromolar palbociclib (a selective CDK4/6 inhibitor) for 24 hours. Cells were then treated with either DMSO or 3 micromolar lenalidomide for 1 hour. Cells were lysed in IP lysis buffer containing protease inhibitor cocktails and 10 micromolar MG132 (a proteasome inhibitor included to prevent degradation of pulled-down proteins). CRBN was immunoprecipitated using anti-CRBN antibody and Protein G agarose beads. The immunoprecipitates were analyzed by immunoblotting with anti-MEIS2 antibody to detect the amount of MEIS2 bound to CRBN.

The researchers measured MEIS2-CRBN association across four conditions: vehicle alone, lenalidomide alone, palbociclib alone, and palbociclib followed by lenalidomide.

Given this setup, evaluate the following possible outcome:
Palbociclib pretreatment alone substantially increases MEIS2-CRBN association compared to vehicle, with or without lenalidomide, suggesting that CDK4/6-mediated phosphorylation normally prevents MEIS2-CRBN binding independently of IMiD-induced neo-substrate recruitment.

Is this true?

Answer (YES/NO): NO